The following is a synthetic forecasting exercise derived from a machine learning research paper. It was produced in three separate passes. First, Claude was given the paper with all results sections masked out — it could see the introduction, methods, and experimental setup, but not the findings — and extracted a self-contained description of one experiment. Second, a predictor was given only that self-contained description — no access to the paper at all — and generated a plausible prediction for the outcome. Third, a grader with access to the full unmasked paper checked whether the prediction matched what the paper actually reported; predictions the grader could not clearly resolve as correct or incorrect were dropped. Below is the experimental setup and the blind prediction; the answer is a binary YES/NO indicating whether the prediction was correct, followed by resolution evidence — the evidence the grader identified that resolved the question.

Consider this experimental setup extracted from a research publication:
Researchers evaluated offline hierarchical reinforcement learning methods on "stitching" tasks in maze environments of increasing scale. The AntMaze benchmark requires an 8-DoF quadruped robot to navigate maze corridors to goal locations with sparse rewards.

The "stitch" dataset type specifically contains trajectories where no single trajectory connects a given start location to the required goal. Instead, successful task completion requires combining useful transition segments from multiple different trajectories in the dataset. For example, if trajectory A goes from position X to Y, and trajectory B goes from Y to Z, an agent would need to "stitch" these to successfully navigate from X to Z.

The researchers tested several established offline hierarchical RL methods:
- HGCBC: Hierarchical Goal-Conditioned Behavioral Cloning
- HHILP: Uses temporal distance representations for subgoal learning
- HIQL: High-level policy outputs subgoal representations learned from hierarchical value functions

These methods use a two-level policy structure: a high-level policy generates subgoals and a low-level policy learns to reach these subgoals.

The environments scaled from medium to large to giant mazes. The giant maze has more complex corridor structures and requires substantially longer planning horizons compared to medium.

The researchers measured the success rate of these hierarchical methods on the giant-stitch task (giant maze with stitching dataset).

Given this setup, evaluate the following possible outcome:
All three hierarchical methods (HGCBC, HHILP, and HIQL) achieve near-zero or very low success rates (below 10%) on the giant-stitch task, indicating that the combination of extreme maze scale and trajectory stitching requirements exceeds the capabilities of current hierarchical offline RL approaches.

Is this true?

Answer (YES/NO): YES